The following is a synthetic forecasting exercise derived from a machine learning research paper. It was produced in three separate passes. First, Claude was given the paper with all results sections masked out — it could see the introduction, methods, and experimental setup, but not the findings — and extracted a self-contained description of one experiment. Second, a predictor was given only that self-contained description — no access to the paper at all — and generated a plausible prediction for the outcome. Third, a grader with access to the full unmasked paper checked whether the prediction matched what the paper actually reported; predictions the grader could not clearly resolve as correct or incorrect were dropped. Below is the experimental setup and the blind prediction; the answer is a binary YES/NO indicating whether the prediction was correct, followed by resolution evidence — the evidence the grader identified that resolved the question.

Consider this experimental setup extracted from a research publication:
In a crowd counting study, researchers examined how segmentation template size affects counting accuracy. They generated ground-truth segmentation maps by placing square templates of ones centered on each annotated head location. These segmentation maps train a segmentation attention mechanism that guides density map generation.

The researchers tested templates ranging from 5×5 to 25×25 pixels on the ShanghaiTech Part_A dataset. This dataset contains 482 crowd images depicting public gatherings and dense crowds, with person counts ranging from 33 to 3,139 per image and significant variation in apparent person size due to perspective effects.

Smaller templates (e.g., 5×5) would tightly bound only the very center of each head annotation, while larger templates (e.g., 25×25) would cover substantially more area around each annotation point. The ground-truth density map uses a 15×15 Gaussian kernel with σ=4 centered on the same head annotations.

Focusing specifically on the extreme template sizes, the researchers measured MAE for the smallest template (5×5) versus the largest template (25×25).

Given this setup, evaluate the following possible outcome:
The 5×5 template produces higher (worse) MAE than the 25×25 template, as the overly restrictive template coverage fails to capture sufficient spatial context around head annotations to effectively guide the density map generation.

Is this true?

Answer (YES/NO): YES